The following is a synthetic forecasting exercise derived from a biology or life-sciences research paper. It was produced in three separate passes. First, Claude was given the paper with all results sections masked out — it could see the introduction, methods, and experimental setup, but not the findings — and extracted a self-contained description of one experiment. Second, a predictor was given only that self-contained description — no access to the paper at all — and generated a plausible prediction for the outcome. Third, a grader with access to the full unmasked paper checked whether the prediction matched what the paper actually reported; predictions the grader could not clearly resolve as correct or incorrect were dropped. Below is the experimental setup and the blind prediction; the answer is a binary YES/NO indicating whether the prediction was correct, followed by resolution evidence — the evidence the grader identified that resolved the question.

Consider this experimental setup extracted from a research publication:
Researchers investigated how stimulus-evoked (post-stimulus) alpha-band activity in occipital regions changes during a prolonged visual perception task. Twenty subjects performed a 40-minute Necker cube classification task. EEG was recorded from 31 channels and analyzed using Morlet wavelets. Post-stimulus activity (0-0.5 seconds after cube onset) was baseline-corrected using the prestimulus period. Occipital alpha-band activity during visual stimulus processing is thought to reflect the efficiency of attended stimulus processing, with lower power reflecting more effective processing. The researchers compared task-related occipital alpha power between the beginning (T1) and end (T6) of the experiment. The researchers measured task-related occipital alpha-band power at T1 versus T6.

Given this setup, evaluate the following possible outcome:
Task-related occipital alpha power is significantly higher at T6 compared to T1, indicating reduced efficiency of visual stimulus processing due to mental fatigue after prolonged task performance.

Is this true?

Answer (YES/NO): NO